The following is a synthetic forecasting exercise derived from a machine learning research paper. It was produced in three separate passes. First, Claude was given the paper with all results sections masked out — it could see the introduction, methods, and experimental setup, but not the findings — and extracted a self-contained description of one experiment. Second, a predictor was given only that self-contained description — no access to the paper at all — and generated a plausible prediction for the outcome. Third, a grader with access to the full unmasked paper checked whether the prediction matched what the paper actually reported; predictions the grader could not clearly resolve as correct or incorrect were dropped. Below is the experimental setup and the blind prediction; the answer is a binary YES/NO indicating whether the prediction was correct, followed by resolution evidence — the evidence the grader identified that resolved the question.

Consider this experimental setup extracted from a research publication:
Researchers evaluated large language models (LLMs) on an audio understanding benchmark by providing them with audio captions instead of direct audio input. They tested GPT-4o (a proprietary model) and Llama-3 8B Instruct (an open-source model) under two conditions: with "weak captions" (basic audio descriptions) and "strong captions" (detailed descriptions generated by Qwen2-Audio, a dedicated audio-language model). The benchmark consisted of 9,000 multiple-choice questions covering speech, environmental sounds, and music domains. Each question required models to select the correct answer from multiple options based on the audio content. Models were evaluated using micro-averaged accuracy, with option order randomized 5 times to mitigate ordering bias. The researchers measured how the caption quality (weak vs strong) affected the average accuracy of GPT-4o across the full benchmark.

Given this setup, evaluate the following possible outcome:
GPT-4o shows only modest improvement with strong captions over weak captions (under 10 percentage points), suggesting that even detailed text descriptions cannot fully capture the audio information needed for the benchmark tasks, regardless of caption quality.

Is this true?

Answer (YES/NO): NO